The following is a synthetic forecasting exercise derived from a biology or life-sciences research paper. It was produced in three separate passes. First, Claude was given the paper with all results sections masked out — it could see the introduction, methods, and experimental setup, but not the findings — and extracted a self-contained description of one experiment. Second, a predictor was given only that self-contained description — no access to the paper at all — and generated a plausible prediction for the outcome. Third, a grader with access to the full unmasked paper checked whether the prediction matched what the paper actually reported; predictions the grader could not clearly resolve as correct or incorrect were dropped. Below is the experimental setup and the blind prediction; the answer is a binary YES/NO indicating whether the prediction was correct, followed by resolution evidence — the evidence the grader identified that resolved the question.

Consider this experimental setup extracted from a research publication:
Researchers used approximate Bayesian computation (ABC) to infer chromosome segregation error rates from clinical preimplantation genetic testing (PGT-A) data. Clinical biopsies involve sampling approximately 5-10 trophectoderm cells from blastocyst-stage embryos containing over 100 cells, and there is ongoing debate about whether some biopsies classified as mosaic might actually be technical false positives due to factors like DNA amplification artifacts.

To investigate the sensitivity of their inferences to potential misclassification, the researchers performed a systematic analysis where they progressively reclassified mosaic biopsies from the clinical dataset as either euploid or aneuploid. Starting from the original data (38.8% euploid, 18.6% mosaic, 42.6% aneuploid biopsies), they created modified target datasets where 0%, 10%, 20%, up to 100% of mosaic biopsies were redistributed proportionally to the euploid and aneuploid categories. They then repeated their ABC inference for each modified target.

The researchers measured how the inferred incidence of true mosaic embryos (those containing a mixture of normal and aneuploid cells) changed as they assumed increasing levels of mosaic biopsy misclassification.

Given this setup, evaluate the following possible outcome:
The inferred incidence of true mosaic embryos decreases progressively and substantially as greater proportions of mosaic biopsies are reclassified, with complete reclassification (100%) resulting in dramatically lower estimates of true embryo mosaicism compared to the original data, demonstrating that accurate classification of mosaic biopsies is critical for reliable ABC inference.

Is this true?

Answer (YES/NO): NO